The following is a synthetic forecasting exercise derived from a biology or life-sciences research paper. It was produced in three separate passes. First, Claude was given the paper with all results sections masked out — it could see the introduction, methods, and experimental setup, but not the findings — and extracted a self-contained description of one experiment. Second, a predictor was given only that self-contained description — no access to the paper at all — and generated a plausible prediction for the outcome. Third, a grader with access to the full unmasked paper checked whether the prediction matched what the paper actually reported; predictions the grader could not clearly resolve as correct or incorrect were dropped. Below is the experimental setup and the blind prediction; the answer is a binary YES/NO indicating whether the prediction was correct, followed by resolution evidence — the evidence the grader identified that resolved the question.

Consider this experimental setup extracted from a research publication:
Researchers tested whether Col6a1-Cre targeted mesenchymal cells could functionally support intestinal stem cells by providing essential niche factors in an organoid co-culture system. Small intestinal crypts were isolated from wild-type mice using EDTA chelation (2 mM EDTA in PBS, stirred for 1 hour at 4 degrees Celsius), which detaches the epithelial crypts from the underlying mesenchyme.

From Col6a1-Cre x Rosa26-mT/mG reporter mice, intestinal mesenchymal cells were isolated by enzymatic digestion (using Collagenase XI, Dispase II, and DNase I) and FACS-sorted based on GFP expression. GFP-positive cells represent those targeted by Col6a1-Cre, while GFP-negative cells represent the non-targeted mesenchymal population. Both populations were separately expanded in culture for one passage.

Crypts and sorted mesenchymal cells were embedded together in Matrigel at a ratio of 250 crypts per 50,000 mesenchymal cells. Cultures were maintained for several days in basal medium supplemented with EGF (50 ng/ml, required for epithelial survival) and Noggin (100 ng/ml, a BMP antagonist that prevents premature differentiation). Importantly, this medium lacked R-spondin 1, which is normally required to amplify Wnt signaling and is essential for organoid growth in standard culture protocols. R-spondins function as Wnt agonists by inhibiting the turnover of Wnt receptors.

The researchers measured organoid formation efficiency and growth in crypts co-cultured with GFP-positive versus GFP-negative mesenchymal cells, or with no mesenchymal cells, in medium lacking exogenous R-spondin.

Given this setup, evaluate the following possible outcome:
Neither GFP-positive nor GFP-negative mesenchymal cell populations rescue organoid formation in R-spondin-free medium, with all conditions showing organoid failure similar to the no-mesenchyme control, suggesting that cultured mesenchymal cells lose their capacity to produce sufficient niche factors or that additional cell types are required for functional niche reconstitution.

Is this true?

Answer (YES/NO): NO